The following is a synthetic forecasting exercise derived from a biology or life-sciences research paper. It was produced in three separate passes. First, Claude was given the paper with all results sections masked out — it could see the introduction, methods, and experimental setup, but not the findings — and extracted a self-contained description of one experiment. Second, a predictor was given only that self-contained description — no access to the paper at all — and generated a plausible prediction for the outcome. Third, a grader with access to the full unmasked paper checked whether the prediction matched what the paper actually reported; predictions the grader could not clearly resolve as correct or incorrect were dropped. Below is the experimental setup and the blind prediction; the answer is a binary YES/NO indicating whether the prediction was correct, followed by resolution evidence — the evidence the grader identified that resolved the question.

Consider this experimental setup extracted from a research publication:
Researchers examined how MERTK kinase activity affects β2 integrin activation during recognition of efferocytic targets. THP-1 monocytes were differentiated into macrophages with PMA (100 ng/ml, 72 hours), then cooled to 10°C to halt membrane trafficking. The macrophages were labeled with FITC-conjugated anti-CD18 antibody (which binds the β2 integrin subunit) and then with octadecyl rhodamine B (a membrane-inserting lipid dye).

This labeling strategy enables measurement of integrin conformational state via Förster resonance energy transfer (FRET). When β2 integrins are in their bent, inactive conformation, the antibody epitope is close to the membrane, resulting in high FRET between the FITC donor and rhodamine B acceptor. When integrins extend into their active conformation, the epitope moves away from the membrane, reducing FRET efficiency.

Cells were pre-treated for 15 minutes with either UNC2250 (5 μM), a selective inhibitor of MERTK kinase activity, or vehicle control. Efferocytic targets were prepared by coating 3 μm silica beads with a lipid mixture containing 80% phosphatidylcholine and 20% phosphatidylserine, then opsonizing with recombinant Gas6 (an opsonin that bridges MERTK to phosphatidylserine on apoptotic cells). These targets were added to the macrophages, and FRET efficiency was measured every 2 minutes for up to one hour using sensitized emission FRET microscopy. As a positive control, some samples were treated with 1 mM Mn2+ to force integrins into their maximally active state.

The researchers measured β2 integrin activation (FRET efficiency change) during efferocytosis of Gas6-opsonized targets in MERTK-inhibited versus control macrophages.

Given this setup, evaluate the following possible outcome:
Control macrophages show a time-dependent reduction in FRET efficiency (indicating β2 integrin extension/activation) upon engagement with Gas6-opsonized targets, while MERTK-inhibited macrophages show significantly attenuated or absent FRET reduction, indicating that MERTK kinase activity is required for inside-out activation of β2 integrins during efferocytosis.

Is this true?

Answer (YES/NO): YES